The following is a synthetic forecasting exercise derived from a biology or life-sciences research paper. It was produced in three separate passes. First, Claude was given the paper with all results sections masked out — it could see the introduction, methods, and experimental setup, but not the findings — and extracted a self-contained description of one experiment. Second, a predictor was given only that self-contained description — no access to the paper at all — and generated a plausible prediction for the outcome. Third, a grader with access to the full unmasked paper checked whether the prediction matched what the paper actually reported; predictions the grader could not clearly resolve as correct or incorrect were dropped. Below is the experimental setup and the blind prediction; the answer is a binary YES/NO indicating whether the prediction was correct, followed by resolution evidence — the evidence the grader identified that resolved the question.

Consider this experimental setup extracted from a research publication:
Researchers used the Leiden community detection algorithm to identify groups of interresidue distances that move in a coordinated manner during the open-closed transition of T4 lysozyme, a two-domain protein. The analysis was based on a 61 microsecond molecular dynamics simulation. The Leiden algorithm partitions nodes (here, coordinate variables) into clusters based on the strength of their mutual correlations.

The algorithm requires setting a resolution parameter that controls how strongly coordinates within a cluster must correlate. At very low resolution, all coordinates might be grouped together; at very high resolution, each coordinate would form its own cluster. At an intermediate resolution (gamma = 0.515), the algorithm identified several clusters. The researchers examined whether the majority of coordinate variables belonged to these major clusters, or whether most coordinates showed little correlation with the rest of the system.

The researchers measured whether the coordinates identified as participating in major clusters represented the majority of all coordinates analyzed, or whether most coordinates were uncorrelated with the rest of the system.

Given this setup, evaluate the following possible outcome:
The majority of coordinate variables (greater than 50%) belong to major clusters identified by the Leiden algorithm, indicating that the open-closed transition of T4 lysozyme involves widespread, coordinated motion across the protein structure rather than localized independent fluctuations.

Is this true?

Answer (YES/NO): NO